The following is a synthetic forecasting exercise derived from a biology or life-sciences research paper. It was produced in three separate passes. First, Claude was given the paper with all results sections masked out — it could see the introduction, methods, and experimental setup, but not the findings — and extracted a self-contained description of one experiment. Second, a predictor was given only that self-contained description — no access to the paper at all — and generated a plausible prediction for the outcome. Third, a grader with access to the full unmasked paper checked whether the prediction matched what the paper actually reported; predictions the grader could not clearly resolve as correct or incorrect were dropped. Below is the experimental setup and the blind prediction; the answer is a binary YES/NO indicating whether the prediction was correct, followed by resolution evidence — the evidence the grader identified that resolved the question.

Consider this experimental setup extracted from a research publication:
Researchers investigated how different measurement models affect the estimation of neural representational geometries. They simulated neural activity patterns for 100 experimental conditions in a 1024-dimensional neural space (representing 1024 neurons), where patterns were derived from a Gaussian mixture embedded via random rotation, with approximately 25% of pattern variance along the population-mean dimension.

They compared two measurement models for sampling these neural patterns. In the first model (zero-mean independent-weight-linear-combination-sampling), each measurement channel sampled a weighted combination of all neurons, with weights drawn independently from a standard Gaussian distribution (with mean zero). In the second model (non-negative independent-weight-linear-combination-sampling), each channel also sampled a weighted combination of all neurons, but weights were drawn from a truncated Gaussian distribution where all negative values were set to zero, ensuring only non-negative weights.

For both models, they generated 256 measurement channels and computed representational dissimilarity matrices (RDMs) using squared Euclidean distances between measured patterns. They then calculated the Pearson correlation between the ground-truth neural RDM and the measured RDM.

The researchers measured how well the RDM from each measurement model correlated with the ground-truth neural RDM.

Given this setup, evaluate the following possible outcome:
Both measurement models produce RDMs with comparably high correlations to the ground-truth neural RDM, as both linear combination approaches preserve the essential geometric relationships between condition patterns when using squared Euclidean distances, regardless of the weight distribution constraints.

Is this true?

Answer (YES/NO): NO